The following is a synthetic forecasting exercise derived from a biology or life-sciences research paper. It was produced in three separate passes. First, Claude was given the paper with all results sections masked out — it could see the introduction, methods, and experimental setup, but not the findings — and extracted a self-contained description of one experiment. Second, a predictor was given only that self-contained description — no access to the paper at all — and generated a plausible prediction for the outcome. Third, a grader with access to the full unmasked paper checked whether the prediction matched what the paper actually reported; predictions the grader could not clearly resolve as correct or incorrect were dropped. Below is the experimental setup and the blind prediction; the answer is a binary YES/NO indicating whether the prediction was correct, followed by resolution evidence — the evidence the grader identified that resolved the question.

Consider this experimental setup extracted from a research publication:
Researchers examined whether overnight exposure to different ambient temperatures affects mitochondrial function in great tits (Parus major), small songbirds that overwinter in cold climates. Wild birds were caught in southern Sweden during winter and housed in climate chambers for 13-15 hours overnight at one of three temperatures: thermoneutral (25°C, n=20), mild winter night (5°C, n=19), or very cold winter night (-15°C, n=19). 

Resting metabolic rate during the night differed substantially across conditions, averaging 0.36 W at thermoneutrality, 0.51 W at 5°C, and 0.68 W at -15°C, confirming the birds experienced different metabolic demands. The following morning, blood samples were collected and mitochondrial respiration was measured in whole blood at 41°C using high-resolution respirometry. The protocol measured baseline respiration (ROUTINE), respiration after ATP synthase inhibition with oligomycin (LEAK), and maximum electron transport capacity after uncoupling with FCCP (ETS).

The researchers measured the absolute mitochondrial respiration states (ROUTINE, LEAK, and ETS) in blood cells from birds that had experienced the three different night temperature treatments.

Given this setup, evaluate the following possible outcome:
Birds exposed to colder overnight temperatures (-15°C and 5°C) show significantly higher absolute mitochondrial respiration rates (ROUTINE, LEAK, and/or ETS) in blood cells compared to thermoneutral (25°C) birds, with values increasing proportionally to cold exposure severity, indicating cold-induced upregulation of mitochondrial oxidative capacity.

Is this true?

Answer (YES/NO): NO